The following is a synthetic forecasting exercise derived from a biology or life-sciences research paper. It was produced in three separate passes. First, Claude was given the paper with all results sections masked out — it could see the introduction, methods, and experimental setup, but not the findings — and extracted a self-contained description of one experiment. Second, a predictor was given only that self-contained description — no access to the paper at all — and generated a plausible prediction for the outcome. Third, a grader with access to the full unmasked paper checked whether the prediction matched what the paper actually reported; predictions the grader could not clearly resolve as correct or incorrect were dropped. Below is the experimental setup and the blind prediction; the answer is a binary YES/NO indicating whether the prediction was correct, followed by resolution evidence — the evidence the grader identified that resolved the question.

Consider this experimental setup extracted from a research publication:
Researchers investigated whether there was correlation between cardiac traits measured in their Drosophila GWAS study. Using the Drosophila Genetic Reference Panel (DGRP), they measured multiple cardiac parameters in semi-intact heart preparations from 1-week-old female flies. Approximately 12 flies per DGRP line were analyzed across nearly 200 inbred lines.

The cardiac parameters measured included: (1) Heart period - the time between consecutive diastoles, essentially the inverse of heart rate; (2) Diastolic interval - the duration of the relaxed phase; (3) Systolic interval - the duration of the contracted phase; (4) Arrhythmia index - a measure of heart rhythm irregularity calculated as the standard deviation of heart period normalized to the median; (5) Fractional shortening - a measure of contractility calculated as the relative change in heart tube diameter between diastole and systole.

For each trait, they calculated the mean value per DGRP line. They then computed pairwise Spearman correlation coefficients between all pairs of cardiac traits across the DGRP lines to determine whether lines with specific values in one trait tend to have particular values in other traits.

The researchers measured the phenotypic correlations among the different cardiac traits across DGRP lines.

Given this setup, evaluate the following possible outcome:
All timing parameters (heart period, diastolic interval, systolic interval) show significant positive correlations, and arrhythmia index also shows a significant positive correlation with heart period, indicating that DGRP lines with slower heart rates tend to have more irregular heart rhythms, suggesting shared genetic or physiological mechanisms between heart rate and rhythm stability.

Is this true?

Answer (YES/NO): NO